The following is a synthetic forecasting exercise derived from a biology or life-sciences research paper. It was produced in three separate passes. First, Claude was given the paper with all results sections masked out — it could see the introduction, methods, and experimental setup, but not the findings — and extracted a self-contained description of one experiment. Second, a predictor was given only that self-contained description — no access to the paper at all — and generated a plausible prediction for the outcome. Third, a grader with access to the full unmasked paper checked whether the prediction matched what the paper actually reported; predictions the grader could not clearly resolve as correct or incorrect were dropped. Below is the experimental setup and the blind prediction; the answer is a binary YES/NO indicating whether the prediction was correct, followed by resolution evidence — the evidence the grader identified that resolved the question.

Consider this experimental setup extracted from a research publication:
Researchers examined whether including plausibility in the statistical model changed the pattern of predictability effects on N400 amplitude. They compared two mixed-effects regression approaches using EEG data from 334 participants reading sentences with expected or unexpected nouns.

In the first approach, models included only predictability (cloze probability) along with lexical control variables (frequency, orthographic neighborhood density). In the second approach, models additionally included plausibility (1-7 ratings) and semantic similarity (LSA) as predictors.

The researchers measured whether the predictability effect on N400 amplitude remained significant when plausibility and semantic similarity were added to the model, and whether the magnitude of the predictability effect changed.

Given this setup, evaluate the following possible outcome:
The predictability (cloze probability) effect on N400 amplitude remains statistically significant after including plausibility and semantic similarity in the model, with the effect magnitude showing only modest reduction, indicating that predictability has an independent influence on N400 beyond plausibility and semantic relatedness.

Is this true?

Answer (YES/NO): YES